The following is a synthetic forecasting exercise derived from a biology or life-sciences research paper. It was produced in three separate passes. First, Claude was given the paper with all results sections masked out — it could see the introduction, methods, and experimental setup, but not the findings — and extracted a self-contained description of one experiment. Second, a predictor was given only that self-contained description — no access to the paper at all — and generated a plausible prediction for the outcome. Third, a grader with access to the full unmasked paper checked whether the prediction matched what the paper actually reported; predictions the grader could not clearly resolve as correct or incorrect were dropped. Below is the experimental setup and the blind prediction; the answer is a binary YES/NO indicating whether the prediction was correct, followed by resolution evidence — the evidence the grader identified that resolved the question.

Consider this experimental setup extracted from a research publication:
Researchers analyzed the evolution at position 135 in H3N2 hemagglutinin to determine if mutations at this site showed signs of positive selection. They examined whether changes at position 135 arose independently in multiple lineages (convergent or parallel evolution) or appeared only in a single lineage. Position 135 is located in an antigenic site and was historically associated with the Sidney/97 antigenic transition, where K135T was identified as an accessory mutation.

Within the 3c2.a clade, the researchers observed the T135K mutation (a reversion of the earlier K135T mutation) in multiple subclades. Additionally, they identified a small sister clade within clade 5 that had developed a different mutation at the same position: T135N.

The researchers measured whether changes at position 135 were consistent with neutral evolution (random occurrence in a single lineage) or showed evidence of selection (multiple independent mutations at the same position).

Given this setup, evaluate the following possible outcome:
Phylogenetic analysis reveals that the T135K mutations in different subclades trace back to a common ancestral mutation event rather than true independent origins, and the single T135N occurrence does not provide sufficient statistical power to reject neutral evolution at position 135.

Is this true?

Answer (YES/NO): NO